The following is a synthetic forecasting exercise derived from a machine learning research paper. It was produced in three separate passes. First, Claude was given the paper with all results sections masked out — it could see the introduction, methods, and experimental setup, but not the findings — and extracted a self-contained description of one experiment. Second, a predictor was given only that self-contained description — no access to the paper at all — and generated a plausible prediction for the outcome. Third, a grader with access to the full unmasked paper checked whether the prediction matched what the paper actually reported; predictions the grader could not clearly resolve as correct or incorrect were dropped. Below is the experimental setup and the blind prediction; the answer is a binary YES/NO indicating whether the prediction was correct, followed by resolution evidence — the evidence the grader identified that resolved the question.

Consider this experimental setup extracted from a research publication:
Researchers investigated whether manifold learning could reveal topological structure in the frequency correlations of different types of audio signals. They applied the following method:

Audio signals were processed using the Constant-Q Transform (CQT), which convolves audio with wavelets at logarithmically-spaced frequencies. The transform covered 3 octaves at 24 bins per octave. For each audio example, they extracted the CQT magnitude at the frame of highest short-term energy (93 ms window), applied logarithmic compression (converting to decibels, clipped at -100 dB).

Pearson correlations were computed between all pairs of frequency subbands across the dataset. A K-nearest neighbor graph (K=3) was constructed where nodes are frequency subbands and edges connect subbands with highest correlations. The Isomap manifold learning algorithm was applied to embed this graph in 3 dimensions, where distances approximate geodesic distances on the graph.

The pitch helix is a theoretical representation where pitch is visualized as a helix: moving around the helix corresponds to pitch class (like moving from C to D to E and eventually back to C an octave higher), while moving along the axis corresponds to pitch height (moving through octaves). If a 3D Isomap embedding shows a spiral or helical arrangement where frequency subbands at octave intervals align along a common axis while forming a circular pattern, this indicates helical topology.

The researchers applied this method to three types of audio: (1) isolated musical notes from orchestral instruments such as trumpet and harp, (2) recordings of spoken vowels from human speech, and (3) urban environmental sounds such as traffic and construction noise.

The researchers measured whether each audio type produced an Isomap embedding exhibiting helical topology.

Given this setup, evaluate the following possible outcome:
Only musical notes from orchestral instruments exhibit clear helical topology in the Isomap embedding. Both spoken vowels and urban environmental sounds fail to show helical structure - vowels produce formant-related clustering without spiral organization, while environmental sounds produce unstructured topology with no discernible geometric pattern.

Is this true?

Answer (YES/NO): NO